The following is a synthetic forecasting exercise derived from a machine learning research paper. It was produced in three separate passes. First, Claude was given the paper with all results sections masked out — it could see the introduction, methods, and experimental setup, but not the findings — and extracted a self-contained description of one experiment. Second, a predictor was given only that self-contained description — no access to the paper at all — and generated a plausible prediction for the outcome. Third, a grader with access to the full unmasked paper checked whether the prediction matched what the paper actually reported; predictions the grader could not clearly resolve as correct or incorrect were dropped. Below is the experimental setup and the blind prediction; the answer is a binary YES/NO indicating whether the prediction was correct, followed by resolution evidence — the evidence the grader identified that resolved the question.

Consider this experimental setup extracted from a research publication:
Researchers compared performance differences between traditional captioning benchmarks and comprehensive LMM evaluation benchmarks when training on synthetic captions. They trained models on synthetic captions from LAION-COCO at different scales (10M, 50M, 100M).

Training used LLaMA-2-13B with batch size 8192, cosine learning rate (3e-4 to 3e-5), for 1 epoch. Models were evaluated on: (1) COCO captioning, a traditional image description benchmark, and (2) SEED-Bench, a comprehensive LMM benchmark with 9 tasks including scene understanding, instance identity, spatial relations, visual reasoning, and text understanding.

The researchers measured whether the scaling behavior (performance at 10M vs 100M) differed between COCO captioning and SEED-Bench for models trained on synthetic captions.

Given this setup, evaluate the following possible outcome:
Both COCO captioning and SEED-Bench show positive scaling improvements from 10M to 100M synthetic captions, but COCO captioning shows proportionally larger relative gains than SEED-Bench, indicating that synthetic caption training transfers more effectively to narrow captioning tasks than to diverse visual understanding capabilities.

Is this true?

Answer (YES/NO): NO